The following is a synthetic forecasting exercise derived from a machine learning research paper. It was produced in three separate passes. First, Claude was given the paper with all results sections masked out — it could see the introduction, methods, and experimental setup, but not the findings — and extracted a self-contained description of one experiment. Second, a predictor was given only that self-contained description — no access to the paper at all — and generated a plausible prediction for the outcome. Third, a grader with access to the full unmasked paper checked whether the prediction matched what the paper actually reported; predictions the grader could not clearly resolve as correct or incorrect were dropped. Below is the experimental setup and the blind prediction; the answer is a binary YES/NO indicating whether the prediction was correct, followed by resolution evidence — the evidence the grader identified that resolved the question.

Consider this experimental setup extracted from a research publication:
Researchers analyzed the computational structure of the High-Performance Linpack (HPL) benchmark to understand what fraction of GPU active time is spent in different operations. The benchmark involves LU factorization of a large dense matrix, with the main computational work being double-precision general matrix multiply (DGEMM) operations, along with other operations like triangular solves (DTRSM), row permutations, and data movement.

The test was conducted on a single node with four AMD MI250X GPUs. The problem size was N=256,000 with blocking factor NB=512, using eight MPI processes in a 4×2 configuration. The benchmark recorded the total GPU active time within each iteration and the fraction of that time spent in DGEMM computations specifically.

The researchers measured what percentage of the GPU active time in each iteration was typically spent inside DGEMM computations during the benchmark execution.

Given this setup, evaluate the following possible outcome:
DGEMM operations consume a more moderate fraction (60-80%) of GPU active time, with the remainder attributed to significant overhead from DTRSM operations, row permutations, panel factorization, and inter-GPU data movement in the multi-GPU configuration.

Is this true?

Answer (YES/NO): NO